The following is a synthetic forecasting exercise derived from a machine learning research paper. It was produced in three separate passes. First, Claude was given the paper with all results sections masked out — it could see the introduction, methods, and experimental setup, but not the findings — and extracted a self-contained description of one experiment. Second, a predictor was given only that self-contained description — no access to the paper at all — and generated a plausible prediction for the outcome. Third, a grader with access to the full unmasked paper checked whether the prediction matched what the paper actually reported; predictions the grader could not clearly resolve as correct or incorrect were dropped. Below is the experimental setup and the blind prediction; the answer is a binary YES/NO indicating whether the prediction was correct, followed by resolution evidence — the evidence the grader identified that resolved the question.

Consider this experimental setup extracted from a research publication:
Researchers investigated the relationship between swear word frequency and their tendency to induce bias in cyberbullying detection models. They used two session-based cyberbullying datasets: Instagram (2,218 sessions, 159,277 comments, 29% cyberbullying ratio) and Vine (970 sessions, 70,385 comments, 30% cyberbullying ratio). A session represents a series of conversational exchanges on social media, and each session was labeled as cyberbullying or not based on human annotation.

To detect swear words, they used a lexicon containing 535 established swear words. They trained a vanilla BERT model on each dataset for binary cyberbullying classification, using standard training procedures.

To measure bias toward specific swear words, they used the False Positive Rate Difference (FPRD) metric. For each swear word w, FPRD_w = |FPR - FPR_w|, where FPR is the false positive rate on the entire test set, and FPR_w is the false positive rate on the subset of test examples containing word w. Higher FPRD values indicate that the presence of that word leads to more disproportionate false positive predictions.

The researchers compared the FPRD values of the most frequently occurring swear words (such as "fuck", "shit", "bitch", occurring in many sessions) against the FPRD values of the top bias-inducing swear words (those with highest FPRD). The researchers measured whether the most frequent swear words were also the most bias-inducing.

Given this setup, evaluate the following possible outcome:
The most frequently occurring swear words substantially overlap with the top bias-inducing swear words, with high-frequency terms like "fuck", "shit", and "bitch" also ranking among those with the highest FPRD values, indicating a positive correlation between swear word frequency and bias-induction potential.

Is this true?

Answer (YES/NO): NO